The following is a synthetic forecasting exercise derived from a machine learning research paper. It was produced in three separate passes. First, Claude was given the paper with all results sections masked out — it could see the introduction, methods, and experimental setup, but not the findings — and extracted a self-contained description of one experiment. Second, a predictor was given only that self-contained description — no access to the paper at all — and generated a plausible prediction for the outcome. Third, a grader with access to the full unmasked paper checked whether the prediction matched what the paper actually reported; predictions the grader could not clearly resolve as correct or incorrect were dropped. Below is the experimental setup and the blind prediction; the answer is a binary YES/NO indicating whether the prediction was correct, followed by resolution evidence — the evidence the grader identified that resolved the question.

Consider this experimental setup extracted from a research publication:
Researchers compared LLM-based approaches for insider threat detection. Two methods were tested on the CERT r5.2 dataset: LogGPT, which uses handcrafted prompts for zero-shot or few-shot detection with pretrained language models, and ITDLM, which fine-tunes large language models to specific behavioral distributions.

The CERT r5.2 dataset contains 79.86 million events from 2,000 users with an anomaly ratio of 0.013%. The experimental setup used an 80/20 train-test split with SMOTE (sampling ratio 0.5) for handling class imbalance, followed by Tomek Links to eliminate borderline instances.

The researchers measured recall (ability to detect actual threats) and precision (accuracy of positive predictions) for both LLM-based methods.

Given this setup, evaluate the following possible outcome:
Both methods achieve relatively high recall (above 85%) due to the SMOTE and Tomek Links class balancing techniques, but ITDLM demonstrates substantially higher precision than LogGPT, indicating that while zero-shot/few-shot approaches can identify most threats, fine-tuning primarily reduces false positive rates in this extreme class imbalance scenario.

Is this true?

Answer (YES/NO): NO